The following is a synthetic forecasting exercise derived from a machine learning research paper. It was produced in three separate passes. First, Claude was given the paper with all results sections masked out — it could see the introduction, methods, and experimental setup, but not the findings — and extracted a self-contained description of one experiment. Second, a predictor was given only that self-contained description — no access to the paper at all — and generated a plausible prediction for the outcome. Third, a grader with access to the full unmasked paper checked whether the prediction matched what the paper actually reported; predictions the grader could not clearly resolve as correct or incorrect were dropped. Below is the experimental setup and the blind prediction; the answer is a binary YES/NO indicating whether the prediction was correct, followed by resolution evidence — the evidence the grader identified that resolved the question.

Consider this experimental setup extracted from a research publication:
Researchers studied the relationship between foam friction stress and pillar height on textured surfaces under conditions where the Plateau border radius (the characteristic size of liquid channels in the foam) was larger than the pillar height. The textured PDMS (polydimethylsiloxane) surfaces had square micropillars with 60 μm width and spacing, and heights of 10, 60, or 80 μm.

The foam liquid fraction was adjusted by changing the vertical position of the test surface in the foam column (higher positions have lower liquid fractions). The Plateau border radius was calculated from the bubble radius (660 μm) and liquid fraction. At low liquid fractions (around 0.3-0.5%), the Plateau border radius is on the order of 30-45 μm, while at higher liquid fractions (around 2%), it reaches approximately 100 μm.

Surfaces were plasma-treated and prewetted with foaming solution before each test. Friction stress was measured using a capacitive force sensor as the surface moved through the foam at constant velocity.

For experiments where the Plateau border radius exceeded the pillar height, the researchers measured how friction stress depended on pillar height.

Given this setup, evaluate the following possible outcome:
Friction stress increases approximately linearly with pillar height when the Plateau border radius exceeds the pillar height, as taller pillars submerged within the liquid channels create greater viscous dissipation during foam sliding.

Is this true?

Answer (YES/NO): NO